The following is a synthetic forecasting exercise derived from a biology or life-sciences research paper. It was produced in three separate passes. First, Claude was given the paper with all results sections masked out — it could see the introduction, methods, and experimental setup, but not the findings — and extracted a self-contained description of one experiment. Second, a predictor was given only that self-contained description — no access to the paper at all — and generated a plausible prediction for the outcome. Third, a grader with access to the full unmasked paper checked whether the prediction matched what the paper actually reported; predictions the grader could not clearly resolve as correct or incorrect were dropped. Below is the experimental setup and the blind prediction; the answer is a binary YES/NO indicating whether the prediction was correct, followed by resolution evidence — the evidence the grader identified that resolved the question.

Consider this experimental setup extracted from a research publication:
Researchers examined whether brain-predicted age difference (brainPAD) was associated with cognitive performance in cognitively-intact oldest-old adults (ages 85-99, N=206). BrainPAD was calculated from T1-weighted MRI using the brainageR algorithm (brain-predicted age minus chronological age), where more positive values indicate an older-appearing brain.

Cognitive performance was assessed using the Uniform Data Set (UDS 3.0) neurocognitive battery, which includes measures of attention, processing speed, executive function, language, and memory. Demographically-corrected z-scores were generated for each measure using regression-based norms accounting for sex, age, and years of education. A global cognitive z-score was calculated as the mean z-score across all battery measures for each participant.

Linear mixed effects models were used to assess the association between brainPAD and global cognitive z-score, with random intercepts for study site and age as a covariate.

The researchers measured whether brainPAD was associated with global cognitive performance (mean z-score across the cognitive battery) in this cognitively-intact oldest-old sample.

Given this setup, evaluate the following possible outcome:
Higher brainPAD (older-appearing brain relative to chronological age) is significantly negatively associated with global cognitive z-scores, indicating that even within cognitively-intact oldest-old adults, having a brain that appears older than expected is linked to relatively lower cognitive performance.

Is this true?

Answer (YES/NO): NO